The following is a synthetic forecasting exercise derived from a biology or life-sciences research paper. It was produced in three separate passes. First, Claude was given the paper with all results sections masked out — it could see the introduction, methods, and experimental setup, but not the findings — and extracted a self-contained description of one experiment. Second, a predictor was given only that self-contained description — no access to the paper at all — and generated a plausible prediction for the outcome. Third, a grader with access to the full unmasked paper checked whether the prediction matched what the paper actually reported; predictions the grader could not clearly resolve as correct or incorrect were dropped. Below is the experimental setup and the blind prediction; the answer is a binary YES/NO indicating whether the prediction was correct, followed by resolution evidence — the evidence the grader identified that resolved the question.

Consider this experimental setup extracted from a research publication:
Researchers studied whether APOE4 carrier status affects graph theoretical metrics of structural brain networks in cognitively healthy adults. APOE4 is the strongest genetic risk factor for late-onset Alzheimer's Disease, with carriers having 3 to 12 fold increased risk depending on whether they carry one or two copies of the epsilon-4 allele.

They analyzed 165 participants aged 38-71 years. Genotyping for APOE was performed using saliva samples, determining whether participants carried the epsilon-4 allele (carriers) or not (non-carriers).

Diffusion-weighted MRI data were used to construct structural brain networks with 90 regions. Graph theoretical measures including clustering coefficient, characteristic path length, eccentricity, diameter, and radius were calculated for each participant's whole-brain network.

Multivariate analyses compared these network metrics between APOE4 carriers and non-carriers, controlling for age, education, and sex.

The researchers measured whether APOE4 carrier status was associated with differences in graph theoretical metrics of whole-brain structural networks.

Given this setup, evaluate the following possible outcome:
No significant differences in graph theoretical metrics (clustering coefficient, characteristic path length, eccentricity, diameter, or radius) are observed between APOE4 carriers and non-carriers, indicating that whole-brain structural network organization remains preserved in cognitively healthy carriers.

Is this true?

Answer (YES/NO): YES